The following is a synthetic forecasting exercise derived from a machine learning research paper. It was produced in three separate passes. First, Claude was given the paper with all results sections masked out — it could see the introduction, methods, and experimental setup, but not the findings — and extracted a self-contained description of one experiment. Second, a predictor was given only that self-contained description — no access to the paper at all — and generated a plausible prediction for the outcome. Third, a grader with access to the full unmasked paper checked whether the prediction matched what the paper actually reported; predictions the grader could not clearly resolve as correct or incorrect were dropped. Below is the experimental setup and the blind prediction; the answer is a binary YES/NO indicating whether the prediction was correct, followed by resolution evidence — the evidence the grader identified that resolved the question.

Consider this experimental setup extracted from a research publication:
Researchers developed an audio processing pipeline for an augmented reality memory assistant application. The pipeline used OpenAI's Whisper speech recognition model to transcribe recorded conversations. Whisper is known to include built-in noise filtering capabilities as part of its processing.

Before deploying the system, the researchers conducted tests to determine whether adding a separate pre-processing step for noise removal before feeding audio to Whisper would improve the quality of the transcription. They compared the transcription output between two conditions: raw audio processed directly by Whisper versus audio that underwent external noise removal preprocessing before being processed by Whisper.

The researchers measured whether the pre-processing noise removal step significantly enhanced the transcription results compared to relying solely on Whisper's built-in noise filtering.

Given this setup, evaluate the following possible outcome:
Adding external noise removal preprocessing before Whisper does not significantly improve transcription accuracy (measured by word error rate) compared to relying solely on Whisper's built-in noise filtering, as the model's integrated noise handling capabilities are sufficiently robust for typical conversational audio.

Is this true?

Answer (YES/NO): YES